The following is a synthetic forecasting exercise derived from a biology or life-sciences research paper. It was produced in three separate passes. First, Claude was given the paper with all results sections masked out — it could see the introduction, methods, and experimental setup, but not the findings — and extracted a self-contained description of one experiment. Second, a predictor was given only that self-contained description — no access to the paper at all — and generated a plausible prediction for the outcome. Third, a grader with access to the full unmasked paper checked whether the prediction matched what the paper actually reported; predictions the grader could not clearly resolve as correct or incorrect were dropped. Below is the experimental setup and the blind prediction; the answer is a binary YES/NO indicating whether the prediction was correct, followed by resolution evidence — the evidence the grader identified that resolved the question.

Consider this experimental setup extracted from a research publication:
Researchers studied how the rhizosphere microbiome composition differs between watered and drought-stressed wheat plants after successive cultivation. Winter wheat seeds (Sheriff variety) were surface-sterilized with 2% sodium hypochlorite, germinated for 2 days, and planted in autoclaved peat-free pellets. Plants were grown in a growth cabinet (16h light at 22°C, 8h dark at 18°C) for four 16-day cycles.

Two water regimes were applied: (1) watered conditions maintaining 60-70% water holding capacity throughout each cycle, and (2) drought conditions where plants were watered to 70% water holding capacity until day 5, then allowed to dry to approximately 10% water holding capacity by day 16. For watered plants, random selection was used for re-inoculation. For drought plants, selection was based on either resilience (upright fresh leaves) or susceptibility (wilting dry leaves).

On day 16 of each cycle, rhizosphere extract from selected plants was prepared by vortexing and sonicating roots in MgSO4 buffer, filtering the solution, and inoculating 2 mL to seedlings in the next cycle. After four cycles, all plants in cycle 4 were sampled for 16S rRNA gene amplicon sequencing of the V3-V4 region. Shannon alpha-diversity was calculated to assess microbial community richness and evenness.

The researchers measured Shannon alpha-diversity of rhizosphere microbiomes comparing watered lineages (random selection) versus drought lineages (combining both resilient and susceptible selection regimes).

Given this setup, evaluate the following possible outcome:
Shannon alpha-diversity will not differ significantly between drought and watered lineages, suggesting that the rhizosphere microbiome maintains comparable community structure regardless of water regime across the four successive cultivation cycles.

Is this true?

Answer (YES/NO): NO